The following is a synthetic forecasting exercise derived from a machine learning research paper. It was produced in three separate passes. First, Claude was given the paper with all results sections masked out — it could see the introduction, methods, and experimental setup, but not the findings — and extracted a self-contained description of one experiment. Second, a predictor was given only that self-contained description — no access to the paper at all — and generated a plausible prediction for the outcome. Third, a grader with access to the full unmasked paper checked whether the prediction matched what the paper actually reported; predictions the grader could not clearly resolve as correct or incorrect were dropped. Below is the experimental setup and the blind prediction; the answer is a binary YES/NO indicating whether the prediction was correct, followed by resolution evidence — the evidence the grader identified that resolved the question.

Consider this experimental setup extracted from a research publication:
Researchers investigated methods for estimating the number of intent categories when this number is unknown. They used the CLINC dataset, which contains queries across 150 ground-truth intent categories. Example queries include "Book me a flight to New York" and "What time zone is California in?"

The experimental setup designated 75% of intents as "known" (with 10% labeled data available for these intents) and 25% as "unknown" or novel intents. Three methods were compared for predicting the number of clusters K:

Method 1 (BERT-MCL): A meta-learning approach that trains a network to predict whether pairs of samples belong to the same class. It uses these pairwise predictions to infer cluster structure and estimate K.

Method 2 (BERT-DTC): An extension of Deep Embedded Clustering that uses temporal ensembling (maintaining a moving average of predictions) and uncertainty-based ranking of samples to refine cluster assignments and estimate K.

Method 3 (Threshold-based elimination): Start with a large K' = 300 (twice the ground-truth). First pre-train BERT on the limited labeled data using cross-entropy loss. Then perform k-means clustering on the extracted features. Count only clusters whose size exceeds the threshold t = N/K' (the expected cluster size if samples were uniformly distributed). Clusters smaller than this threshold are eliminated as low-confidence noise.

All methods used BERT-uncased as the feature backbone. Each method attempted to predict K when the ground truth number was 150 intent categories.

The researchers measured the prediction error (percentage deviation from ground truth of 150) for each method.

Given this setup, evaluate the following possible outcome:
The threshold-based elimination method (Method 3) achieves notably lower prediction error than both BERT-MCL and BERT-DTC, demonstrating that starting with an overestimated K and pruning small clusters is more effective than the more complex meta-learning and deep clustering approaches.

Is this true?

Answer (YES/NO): YES